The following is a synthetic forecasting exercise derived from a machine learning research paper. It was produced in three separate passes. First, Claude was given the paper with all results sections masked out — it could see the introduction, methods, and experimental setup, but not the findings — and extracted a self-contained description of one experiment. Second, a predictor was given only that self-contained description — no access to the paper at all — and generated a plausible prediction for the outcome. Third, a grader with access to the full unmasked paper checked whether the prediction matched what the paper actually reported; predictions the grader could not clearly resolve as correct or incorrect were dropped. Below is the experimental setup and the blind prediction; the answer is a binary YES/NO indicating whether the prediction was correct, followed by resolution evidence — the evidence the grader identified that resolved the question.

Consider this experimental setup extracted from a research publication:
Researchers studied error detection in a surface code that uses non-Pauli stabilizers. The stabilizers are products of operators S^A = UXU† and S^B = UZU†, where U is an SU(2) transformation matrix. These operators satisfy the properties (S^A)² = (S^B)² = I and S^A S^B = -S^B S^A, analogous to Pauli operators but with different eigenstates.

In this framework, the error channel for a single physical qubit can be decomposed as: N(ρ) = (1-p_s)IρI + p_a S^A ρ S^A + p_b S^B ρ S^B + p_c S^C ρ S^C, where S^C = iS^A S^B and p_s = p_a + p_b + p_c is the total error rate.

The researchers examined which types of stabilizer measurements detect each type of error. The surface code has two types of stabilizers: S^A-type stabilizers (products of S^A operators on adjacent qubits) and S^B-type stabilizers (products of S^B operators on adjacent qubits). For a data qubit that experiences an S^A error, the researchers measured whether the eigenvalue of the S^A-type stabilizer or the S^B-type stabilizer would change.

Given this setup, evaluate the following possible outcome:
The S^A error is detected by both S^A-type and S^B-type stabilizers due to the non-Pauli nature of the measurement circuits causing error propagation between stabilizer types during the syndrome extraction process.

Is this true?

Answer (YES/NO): NO